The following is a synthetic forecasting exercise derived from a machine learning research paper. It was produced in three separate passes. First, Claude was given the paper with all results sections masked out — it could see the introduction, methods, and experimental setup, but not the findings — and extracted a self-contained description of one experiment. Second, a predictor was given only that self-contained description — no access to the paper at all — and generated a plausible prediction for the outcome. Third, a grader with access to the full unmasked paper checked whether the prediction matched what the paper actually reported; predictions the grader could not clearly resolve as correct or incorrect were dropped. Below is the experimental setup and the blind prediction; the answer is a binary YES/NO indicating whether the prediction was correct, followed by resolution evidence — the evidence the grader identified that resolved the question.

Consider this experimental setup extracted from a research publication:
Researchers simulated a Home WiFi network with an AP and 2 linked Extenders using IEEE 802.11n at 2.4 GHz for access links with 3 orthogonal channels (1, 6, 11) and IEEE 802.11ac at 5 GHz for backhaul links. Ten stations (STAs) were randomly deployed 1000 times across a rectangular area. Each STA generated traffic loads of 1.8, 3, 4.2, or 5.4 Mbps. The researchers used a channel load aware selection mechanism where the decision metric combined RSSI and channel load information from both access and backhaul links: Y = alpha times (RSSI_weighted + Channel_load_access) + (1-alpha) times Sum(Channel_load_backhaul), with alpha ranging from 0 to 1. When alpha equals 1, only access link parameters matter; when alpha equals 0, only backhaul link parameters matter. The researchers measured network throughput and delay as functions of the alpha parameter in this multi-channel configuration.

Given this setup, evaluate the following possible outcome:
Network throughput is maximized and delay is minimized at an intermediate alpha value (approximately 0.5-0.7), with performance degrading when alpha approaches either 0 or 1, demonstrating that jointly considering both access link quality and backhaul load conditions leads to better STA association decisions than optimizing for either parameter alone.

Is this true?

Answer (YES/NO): YES